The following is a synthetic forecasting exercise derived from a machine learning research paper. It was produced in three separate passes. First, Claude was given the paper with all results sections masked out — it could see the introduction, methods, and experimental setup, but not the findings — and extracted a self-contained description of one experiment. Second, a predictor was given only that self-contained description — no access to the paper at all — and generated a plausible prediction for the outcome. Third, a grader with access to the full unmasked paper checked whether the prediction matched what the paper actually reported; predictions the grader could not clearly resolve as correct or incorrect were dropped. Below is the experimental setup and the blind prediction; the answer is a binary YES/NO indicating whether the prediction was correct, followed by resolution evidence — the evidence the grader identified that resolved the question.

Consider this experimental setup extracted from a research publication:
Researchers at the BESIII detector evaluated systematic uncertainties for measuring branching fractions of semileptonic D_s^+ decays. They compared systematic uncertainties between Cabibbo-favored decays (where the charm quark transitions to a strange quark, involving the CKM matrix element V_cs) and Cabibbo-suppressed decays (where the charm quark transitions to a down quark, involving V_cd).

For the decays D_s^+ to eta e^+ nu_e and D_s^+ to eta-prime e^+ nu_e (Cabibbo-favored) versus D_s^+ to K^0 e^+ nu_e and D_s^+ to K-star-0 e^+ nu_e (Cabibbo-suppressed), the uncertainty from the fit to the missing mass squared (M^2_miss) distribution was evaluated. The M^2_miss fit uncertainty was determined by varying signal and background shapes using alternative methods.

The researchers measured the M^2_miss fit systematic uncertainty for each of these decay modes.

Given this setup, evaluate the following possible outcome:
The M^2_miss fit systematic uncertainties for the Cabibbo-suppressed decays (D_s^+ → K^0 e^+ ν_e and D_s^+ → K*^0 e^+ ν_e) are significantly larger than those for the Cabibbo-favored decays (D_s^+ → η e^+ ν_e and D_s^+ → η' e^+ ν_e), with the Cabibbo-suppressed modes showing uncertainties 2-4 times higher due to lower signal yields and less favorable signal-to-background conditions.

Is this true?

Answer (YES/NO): NO